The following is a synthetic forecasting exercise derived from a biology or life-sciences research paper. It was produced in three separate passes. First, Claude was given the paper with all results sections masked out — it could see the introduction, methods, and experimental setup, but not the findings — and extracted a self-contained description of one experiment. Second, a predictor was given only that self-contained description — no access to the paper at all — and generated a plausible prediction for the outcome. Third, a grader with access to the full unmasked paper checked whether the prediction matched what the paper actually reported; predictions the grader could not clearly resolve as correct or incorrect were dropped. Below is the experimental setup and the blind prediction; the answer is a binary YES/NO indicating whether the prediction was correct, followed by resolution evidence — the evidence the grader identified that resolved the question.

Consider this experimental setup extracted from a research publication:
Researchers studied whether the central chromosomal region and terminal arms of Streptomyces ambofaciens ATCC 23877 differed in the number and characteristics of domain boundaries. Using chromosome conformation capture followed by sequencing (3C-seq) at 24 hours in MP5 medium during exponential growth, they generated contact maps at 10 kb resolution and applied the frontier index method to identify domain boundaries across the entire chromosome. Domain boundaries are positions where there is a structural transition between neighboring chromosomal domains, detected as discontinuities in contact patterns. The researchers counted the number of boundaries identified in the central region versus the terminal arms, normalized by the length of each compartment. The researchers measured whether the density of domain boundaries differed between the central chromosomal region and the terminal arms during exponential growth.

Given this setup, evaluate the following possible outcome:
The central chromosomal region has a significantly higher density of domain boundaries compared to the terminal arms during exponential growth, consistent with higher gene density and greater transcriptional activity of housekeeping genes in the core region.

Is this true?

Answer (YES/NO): YES